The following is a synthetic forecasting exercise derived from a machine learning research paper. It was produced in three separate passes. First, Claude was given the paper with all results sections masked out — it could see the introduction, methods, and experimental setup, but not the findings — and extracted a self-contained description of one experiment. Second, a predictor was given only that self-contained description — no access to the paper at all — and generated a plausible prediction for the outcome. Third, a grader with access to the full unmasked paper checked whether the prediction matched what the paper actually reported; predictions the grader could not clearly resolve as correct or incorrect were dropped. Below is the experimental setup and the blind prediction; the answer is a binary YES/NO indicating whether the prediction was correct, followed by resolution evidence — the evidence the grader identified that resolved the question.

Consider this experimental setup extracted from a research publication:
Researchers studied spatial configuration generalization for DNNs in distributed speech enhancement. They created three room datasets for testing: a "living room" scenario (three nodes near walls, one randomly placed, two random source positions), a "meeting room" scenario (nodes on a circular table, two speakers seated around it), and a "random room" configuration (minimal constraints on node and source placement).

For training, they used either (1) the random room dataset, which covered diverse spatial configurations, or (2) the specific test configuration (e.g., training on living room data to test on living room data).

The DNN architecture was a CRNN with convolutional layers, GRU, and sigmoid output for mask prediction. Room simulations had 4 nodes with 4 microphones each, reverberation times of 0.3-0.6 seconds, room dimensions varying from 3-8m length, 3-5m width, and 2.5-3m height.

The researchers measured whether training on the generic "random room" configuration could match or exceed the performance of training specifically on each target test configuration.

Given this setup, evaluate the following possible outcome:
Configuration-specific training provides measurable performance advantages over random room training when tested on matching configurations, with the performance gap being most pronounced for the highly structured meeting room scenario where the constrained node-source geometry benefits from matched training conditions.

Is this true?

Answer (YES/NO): NO